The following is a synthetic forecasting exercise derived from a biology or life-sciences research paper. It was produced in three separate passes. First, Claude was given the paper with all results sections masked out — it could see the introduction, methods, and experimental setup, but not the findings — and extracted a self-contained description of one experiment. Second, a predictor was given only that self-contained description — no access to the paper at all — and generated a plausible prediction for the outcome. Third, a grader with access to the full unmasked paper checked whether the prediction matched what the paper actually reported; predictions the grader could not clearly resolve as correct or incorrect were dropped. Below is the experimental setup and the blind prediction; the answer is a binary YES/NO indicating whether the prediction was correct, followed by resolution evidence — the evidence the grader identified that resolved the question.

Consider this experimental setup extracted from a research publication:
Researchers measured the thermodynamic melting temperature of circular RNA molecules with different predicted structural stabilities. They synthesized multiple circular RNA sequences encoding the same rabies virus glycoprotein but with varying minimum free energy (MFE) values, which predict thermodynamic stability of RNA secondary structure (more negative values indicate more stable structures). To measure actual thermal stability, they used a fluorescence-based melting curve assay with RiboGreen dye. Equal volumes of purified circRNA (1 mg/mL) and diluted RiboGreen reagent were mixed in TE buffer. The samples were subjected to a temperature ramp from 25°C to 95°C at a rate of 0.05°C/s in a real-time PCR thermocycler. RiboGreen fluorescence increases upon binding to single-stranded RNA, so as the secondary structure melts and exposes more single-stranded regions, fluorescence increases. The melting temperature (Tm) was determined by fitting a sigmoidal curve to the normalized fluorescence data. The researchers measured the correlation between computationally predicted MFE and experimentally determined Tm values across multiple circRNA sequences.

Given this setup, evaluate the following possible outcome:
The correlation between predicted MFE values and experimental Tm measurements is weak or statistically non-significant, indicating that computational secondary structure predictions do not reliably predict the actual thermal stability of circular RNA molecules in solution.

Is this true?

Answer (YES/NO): NO